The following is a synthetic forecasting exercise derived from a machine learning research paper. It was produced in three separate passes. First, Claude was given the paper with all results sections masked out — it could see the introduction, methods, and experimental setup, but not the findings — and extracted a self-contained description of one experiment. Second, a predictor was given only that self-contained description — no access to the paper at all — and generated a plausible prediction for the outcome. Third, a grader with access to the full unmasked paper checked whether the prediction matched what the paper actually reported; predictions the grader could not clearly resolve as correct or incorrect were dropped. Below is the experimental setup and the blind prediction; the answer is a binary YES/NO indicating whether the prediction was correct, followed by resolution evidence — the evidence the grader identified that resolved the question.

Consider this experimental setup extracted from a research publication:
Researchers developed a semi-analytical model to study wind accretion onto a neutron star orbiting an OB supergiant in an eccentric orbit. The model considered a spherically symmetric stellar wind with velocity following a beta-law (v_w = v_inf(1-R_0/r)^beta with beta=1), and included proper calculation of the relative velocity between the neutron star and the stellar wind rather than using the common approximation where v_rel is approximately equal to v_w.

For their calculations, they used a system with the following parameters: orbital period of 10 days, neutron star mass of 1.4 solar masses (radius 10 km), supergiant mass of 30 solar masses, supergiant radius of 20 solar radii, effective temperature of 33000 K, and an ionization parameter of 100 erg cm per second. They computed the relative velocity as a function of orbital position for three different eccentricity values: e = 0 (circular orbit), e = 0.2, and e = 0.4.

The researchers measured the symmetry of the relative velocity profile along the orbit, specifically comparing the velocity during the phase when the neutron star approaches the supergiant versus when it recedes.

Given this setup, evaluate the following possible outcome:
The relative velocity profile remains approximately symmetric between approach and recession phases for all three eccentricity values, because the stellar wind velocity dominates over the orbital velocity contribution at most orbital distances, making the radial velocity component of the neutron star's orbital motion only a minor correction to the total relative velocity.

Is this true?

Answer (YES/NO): NO